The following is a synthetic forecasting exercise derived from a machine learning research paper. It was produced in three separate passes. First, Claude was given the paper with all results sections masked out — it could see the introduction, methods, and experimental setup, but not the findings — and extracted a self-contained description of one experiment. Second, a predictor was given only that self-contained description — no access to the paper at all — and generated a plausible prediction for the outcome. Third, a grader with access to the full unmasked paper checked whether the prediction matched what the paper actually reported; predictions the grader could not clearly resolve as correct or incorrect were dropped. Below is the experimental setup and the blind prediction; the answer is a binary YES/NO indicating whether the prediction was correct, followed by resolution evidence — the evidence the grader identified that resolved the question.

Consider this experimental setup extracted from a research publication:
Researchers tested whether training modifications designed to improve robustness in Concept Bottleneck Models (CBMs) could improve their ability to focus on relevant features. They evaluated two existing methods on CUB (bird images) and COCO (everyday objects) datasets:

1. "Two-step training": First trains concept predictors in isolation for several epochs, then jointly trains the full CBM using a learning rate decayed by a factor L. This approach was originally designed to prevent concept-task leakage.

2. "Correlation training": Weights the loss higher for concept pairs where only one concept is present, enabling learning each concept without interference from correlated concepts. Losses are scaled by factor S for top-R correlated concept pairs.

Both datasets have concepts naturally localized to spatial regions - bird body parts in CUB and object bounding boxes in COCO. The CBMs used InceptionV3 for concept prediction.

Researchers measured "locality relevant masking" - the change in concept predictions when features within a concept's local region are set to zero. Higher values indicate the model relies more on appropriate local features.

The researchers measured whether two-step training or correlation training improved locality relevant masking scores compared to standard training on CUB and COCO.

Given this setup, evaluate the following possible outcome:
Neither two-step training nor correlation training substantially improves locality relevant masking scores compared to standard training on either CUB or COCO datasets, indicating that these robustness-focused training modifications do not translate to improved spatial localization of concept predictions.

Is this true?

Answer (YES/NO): YES